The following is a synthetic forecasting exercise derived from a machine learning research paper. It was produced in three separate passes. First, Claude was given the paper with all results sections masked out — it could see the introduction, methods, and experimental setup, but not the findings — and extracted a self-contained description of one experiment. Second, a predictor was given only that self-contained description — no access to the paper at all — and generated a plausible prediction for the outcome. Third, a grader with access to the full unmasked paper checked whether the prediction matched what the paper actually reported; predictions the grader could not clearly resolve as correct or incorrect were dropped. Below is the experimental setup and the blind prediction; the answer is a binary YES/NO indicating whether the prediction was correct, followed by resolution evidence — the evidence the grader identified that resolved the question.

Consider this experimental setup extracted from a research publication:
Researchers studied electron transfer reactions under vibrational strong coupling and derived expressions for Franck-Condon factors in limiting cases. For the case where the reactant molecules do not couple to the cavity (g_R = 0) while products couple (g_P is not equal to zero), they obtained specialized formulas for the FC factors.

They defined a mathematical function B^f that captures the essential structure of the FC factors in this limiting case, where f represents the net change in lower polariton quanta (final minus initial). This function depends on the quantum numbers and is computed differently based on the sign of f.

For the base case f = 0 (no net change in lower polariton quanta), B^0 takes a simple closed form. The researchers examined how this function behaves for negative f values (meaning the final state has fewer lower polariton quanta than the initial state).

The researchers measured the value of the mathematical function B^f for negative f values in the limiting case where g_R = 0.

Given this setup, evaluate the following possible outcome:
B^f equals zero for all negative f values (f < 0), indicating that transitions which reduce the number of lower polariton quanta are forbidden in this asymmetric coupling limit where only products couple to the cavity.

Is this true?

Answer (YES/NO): YES